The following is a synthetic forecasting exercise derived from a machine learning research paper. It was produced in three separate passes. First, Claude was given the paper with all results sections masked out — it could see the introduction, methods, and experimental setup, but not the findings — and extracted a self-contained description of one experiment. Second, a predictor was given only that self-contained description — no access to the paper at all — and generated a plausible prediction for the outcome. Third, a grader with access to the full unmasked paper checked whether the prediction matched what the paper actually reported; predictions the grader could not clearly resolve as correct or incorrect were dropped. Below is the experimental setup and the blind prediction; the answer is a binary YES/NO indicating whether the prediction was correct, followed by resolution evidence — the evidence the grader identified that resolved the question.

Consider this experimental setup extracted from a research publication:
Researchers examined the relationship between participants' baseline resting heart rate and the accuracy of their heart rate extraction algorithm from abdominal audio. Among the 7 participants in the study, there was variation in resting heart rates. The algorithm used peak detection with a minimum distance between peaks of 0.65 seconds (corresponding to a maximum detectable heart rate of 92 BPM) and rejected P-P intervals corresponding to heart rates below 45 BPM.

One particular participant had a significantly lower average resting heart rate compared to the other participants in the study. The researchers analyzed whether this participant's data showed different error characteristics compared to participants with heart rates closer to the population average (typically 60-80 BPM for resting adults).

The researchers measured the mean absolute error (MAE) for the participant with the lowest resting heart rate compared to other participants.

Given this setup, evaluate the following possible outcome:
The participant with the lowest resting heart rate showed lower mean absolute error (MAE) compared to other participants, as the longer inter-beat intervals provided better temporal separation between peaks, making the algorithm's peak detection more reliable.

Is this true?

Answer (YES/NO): NO